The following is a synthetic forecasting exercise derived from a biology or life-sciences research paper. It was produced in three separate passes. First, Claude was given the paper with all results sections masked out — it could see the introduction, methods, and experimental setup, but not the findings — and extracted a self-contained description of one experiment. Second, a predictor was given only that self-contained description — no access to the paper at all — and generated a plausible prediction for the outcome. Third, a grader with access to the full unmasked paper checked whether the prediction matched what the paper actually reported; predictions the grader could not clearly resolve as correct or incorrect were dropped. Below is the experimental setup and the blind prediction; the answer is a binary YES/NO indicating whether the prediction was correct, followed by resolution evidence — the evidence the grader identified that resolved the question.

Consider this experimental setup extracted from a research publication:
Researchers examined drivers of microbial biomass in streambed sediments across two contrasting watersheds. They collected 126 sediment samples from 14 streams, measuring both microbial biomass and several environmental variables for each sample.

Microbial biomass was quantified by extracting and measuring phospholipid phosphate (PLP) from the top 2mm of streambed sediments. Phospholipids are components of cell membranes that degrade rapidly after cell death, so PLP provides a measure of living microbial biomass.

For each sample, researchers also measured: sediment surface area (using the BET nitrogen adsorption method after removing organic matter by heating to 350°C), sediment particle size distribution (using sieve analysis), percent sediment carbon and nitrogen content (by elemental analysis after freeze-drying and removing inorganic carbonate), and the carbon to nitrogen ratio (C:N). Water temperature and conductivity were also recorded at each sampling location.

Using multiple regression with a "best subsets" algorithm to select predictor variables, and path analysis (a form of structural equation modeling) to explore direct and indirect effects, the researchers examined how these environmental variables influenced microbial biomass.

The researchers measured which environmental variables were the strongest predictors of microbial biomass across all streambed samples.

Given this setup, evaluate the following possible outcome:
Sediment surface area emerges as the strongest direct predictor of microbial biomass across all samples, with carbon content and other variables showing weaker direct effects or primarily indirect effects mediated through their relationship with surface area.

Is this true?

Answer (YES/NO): NO